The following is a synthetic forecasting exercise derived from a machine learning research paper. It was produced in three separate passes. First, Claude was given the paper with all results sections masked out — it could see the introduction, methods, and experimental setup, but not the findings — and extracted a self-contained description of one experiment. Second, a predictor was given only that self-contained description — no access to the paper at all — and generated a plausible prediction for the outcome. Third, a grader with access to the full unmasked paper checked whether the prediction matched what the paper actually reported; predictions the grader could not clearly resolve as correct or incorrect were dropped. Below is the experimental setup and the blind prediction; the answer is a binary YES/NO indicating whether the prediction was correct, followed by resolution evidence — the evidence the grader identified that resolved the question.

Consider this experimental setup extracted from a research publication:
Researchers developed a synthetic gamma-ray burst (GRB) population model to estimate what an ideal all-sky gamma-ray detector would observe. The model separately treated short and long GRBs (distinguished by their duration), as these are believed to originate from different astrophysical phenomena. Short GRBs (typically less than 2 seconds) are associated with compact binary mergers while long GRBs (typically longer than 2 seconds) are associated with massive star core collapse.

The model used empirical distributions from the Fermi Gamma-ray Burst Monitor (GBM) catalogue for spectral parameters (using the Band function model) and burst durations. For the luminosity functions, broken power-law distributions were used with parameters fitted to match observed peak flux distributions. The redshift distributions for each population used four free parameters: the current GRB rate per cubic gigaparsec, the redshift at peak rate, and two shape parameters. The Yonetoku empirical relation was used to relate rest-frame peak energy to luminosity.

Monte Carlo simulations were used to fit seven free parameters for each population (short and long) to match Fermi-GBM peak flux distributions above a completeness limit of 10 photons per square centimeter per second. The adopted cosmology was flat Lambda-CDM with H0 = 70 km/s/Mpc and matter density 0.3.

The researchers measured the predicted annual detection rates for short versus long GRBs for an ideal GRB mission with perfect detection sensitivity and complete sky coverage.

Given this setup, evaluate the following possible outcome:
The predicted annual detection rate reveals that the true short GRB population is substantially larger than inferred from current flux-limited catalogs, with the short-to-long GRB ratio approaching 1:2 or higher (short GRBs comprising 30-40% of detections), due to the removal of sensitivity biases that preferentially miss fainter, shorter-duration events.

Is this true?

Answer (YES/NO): NO